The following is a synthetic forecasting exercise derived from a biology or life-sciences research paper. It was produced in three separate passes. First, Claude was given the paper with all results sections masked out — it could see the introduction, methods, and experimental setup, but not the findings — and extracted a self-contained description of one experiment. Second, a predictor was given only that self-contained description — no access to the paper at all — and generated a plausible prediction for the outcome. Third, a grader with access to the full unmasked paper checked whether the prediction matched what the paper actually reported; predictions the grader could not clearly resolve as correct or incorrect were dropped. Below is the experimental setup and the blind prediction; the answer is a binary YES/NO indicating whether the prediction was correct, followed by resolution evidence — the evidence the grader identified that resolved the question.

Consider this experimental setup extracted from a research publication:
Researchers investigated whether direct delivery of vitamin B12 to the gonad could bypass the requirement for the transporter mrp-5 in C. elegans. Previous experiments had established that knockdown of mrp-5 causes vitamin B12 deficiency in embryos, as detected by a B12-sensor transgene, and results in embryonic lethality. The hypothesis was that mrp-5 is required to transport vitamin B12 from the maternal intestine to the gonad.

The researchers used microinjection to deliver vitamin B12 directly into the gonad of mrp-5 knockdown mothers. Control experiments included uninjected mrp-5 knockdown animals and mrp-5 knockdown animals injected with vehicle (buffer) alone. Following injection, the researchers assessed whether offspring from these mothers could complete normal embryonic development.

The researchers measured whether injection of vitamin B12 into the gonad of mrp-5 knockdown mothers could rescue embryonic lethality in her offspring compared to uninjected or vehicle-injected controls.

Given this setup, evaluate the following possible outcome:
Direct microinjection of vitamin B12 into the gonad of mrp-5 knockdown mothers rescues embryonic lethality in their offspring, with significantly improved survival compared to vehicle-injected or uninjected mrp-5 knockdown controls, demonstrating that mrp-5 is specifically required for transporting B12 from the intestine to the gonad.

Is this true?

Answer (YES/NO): YES